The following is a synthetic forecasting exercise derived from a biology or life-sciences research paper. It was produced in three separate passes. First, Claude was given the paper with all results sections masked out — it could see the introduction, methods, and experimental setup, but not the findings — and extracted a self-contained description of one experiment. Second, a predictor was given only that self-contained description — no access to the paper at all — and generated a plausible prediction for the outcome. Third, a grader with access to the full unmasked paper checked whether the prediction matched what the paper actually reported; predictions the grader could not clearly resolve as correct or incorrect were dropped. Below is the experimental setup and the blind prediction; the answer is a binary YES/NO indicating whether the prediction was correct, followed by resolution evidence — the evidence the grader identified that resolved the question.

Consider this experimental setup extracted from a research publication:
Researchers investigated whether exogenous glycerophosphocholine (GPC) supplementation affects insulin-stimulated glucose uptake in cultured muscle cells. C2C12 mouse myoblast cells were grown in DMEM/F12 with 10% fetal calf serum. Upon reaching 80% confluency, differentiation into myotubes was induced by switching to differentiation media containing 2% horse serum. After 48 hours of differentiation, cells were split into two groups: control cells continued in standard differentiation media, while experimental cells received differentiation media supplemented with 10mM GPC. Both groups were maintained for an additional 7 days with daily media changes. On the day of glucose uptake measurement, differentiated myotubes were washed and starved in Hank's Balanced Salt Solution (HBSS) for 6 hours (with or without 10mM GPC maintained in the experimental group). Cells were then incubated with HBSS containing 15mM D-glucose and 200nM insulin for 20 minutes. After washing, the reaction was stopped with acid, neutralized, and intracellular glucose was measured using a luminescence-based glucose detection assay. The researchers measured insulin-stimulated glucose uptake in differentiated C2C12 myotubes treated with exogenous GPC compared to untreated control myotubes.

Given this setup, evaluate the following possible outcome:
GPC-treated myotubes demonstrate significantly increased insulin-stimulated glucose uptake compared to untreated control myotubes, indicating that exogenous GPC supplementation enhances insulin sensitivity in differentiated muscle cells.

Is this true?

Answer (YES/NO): NO